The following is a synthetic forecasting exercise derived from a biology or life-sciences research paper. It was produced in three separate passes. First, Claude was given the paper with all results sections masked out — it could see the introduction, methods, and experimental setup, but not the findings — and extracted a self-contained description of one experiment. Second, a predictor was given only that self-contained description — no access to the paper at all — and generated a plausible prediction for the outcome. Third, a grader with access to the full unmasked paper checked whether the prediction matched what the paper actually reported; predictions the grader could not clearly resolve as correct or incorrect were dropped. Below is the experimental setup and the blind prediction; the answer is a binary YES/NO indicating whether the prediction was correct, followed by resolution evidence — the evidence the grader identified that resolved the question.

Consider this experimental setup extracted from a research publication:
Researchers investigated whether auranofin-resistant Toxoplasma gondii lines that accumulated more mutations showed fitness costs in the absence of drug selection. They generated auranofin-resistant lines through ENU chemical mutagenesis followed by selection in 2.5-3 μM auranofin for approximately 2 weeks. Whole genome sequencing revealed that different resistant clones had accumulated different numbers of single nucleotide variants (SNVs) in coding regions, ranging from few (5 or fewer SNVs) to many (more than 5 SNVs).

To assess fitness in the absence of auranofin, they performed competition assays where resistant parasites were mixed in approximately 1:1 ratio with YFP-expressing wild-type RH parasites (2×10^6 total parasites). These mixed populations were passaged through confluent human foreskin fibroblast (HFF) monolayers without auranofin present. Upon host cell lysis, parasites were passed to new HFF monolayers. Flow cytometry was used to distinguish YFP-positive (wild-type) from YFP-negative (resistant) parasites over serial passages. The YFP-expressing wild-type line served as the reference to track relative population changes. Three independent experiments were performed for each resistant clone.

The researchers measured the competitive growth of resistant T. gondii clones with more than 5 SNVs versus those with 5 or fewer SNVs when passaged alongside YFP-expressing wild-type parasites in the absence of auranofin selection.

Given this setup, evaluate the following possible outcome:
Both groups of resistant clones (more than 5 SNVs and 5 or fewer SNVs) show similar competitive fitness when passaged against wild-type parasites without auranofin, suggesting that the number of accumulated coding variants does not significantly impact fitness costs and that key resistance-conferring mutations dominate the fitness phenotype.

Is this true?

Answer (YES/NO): NO